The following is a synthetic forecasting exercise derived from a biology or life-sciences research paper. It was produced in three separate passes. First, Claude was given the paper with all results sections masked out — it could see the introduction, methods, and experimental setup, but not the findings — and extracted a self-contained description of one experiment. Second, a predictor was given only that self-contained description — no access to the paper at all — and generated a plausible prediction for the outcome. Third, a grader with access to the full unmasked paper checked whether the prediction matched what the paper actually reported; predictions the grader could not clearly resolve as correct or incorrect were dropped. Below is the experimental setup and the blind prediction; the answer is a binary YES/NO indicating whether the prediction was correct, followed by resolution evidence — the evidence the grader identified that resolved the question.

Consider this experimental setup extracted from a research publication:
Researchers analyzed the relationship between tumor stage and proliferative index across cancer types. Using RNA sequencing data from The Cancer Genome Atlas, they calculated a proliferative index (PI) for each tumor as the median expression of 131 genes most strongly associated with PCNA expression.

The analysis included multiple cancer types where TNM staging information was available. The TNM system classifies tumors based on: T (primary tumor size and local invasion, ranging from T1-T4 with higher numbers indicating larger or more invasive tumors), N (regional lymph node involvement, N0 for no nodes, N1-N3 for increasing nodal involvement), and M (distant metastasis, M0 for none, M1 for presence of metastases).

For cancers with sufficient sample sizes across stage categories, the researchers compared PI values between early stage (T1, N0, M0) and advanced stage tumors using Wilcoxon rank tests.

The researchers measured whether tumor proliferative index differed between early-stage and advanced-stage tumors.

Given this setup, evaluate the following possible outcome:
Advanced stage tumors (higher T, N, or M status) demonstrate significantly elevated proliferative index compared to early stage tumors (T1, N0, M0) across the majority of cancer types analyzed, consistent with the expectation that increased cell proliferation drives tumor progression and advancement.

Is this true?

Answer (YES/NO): NO